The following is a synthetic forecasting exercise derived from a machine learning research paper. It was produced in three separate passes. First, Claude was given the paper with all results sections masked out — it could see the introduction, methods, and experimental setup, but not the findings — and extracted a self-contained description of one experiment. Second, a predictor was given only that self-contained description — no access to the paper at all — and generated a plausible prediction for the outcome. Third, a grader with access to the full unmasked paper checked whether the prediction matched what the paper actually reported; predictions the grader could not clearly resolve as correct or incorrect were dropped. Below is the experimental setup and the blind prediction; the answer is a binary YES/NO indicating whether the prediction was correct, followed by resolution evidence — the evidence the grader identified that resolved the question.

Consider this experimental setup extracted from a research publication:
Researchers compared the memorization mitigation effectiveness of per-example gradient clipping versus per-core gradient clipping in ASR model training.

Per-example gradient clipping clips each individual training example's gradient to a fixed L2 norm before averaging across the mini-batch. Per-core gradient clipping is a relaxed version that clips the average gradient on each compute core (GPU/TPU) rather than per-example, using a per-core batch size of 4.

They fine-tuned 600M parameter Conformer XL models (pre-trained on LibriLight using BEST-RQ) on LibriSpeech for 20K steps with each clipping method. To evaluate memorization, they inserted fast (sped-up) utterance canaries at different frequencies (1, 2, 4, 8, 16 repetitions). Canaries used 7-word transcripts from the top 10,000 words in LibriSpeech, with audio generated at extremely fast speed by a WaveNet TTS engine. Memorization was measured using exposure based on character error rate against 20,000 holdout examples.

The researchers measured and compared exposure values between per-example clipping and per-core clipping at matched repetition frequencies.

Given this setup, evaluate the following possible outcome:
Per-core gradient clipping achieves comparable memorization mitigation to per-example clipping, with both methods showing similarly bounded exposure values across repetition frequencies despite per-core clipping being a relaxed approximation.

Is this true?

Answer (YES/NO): NO